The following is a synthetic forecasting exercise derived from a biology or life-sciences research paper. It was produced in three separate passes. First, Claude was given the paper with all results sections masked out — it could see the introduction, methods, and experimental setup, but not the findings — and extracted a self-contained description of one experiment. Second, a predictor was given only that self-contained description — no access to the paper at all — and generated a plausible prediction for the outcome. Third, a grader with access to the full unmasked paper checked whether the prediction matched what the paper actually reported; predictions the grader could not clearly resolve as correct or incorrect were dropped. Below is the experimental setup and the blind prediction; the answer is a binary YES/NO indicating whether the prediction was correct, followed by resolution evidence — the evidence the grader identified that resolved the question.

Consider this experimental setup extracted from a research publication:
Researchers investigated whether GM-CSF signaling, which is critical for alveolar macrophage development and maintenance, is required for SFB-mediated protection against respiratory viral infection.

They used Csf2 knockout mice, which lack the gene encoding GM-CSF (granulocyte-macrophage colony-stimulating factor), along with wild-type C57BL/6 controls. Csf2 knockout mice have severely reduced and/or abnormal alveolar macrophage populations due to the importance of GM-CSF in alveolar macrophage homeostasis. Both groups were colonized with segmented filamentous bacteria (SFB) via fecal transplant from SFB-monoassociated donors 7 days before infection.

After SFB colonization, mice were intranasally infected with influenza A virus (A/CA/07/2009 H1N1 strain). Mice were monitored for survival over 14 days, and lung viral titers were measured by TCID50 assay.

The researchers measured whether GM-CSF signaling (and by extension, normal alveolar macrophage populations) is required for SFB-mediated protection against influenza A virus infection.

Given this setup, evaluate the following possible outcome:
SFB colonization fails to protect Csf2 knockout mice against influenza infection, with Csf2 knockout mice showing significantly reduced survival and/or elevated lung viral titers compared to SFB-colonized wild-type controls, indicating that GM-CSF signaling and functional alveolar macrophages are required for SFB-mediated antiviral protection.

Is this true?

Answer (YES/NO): YES